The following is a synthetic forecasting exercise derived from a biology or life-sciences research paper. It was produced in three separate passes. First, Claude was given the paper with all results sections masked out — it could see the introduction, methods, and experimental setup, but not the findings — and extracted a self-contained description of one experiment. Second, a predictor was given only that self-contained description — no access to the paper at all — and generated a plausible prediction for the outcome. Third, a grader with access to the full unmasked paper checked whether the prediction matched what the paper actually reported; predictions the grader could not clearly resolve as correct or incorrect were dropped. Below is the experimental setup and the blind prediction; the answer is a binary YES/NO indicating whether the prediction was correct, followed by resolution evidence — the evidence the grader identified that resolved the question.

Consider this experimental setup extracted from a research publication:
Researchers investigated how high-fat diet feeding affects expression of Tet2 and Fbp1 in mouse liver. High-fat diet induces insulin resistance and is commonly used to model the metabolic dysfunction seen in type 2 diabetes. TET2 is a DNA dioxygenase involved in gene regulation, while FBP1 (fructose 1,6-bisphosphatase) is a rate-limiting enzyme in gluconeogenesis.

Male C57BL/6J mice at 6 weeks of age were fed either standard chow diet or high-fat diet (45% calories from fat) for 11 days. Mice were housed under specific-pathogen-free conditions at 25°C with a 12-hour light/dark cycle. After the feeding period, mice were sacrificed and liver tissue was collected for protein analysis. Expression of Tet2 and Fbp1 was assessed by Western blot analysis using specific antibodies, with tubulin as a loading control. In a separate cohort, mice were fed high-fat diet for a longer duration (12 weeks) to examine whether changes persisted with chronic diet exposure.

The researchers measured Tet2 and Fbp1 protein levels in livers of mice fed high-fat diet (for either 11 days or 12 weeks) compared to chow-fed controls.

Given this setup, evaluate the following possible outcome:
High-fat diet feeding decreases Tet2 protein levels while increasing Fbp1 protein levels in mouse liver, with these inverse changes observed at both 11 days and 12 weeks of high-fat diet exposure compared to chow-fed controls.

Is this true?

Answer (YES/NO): NO